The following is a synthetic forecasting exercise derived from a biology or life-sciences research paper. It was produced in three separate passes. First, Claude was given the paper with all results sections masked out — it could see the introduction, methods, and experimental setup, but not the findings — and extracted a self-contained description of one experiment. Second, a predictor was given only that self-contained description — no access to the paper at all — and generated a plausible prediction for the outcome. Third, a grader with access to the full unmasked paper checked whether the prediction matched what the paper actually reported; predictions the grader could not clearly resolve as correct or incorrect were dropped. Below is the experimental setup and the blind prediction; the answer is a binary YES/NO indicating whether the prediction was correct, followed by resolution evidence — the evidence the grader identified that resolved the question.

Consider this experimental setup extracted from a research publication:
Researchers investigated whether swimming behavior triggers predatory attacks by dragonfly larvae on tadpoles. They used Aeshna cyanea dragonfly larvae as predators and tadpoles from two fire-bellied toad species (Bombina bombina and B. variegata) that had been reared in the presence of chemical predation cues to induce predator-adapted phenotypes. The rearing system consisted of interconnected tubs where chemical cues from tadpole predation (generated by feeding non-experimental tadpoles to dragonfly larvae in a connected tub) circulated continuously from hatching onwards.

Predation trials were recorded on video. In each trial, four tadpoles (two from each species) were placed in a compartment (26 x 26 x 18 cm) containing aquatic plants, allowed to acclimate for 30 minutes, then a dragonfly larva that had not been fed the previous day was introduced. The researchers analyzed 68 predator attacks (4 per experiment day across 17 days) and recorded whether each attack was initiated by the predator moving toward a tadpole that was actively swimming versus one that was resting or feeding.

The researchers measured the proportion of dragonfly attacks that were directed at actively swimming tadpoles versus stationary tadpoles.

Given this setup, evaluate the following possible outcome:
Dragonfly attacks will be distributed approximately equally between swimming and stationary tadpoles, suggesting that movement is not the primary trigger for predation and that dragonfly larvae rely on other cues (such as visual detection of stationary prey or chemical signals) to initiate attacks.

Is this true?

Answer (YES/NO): NO